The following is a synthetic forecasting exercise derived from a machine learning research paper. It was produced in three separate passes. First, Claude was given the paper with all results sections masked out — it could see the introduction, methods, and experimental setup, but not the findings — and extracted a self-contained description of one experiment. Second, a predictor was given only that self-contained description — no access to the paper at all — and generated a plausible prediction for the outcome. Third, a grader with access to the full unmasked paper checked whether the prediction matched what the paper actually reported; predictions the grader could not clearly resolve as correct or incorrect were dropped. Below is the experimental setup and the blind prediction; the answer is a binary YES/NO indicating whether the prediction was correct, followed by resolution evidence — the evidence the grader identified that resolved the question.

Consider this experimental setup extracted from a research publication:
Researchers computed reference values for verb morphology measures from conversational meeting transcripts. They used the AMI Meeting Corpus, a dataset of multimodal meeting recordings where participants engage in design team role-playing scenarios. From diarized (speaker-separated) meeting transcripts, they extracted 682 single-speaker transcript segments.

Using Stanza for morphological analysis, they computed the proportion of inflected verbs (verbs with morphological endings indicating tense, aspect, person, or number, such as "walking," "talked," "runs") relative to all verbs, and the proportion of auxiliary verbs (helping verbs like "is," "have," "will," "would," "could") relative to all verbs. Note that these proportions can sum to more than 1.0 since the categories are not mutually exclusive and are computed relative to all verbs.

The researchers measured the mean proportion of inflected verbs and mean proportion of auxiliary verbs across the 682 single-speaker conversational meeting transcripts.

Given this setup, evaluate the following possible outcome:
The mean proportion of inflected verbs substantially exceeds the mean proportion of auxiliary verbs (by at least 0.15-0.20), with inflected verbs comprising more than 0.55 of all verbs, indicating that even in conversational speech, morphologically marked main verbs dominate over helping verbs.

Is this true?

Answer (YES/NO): NO